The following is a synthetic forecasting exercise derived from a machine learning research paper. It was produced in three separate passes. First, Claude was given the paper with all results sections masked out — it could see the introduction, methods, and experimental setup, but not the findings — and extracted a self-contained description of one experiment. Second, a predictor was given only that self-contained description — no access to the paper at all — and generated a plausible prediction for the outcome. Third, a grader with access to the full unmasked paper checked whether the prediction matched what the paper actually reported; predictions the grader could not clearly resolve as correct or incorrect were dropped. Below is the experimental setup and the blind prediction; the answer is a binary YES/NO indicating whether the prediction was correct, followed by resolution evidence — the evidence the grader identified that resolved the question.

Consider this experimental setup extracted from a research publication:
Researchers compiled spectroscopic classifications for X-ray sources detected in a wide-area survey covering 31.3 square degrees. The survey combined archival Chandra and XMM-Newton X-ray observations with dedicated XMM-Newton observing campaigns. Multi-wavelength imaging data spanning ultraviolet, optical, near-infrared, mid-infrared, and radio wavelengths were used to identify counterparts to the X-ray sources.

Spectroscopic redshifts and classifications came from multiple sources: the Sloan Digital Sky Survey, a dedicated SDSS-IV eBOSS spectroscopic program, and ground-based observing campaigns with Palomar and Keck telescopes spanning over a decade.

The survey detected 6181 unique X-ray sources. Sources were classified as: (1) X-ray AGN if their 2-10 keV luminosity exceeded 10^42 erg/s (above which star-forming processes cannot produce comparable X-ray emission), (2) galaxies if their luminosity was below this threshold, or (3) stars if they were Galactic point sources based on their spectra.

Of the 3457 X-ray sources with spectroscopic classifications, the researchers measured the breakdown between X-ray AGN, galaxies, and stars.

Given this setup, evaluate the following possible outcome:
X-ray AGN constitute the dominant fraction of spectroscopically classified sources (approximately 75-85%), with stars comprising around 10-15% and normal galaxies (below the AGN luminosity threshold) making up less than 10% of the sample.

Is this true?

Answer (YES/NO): NO